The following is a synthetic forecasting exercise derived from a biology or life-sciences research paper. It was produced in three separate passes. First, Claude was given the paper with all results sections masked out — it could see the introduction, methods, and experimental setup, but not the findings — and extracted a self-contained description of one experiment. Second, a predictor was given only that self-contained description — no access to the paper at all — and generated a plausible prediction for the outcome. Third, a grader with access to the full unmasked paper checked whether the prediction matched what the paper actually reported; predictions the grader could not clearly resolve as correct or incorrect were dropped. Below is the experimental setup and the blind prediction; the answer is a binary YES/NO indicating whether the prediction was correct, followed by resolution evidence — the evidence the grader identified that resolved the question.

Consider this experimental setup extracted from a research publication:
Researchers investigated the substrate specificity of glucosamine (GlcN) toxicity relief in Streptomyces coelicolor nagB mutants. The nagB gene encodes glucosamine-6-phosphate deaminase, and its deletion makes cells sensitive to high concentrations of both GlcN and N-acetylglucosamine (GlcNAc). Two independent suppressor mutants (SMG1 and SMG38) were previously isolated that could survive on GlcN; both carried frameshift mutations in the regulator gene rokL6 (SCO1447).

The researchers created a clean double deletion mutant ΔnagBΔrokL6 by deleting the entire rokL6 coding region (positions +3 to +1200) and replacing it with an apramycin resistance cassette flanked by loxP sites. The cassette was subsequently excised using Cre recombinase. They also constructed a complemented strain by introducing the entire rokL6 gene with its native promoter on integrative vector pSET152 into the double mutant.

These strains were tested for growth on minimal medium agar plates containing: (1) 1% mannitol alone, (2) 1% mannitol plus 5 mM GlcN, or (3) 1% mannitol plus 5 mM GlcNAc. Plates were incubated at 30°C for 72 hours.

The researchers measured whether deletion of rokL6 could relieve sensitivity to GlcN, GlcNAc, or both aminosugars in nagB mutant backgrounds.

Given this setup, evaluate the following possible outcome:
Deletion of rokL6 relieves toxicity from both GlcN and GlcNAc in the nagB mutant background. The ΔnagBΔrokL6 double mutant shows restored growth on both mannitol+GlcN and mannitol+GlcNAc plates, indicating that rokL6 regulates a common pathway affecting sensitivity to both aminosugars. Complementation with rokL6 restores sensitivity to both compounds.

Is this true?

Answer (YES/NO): NO